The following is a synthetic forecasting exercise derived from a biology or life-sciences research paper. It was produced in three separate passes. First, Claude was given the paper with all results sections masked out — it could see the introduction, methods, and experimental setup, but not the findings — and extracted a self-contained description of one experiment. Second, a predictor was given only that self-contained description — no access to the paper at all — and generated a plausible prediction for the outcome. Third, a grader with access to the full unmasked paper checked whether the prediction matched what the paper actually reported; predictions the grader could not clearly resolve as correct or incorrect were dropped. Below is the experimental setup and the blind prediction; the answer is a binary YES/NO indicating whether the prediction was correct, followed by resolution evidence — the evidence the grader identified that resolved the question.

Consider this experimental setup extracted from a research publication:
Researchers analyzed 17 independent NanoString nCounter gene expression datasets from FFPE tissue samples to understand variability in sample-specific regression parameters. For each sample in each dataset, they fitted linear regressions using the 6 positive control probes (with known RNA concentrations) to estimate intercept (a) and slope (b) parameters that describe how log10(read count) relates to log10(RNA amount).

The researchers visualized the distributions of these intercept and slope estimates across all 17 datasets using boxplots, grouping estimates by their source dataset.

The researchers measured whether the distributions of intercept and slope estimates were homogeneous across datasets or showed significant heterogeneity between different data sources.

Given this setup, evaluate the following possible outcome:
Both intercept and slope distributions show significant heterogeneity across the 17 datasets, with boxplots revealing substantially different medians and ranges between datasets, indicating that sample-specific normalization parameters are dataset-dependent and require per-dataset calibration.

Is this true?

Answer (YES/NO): YES